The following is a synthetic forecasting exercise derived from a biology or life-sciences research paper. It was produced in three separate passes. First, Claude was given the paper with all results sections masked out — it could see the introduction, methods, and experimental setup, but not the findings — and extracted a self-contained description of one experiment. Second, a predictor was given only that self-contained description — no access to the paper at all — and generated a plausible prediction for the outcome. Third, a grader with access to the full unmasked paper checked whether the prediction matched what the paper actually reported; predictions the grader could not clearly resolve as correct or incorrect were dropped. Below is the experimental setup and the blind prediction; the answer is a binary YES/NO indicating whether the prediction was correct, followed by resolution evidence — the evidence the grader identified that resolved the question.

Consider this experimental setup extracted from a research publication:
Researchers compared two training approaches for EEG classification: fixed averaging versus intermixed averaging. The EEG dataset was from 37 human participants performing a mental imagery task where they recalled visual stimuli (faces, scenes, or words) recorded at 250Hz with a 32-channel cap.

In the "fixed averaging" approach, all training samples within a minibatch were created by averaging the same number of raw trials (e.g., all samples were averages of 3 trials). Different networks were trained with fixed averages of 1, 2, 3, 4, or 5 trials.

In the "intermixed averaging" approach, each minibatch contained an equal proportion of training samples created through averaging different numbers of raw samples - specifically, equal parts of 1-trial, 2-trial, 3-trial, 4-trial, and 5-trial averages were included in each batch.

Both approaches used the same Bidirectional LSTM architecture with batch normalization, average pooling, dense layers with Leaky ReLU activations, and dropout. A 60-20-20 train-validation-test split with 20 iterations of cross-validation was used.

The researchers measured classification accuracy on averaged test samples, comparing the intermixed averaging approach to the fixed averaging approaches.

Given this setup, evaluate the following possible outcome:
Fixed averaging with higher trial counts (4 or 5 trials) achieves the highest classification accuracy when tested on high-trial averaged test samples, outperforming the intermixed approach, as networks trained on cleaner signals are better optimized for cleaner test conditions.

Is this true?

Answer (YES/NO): NO